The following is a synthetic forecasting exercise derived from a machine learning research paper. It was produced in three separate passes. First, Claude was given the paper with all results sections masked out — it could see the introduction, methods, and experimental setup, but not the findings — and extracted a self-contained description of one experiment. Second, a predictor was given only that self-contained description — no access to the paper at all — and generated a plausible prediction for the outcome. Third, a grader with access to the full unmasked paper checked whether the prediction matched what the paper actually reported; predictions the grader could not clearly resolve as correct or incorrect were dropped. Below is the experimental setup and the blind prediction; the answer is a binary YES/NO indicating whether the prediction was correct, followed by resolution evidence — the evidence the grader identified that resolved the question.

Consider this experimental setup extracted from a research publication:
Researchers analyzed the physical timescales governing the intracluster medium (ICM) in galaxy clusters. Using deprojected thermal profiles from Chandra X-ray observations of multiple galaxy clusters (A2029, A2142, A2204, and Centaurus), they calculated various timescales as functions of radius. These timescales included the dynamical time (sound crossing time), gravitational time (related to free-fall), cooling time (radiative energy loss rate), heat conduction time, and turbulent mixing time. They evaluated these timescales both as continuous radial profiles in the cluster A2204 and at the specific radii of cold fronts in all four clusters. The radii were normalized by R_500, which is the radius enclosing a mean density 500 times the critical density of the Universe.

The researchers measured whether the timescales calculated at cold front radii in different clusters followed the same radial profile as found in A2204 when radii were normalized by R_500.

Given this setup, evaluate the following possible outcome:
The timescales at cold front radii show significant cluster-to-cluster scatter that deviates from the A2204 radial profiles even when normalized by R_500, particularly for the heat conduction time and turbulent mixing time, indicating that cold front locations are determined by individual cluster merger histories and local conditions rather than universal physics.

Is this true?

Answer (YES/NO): NO